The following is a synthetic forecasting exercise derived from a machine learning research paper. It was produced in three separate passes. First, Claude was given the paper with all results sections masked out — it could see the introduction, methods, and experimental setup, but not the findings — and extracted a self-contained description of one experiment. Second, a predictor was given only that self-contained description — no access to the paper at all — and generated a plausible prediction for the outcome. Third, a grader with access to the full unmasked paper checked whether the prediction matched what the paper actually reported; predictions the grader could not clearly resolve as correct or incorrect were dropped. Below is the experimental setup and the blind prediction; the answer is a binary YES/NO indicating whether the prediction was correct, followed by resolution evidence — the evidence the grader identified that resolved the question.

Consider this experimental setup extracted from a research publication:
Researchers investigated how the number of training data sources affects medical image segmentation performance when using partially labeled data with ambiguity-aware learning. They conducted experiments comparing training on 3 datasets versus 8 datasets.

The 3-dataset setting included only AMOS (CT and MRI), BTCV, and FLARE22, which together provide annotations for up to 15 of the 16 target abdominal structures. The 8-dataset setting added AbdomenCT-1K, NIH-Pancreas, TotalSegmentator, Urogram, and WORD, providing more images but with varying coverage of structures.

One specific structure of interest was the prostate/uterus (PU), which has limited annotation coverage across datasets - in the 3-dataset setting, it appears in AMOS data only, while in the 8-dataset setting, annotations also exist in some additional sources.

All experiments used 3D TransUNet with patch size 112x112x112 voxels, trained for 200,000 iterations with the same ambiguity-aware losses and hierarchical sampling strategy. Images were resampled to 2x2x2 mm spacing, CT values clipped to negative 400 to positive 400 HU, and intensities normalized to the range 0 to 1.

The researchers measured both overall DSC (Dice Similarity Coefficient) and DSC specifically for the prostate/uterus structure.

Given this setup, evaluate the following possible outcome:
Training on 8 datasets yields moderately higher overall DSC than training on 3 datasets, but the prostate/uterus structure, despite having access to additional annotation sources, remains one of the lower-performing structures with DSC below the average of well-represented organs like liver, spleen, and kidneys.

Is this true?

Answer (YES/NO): NO